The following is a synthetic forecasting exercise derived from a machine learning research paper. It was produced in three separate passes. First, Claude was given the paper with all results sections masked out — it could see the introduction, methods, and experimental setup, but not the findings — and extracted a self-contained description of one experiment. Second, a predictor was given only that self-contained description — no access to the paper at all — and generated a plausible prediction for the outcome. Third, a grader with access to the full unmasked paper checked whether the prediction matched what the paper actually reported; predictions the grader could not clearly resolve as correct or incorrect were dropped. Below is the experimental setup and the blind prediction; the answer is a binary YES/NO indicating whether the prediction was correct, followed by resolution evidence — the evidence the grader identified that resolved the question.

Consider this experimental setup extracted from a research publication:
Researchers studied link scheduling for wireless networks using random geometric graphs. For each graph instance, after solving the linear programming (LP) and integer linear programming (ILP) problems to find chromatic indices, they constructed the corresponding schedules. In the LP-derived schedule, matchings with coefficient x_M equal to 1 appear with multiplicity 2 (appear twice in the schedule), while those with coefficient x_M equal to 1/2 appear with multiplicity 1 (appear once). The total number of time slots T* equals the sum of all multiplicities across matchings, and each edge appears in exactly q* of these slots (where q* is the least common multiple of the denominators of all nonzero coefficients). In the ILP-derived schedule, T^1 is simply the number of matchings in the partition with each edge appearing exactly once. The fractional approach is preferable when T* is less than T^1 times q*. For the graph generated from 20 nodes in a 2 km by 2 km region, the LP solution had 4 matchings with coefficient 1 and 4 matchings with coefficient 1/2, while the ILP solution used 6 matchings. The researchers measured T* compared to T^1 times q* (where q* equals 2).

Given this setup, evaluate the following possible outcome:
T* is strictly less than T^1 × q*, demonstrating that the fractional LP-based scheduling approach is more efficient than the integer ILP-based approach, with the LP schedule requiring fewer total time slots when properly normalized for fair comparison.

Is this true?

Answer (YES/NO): NO